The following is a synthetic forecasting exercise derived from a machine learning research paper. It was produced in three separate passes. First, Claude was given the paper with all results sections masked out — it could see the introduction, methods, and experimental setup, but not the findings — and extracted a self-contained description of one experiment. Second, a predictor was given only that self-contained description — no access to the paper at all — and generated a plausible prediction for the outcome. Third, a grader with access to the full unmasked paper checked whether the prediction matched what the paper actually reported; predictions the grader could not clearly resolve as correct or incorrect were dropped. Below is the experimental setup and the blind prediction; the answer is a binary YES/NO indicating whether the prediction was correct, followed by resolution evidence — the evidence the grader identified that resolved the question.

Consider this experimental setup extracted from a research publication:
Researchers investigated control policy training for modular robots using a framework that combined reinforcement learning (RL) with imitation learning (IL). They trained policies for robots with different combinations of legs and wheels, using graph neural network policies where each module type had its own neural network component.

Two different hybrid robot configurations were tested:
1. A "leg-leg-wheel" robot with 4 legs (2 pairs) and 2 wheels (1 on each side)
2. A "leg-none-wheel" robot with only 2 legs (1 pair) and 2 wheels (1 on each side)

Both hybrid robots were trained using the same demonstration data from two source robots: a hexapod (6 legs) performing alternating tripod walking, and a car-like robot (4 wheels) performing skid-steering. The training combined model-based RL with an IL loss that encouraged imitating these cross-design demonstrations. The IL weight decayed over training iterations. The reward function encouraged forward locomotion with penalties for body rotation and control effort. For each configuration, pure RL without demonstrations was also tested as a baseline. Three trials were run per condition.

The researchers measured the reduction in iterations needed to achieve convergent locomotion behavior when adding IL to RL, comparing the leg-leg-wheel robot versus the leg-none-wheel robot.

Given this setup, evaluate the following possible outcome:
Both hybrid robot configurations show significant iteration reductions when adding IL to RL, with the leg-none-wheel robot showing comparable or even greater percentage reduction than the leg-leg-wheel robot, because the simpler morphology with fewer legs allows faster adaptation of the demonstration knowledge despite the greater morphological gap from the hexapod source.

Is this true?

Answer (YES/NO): YES